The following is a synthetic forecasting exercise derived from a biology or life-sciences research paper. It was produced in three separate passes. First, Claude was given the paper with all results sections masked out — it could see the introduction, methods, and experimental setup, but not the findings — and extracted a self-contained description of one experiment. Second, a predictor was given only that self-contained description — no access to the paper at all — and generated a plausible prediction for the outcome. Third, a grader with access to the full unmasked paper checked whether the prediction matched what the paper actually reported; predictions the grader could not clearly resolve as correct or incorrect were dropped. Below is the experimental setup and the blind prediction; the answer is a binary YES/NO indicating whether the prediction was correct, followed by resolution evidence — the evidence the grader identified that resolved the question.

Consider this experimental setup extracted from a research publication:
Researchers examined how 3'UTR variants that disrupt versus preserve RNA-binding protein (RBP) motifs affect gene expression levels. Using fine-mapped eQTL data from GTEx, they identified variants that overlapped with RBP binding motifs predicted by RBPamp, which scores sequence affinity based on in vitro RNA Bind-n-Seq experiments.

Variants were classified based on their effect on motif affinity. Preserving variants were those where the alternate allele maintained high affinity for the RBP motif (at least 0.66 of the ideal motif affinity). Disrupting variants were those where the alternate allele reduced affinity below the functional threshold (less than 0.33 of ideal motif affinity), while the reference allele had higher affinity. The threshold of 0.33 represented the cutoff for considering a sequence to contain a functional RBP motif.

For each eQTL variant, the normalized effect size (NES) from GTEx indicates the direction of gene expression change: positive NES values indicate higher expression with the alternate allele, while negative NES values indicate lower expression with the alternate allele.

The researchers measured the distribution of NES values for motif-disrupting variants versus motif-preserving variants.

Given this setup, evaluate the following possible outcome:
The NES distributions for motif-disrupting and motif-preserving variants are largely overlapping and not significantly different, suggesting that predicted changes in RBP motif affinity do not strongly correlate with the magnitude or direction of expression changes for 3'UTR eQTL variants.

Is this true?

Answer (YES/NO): NO